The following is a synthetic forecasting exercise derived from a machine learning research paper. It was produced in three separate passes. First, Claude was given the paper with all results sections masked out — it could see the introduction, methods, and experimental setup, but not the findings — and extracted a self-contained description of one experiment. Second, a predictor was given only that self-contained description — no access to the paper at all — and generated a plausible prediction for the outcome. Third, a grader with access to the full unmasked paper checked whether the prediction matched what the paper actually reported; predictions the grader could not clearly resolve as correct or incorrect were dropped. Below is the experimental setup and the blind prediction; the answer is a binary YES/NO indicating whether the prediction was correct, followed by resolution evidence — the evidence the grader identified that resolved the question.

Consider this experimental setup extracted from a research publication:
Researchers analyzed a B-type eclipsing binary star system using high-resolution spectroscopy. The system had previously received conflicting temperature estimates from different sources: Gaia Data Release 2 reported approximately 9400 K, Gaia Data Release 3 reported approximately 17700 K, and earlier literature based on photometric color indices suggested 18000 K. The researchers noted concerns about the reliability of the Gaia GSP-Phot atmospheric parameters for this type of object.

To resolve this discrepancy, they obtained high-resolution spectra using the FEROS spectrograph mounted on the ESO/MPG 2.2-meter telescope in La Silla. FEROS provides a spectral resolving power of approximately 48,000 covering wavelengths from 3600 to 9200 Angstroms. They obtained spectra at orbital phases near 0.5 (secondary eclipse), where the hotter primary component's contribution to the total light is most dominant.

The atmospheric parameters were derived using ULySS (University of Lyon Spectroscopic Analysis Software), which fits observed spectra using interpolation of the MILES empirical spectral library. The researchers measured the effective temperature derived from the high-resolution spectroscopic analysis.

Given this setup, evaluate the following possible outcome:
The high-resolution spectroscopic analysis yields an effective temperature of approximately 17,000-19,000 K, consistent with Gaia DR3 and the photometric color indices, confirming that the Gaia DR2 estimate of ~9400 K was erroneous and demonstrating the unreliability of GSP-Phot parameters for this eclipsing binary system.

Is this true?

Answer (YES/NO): NO